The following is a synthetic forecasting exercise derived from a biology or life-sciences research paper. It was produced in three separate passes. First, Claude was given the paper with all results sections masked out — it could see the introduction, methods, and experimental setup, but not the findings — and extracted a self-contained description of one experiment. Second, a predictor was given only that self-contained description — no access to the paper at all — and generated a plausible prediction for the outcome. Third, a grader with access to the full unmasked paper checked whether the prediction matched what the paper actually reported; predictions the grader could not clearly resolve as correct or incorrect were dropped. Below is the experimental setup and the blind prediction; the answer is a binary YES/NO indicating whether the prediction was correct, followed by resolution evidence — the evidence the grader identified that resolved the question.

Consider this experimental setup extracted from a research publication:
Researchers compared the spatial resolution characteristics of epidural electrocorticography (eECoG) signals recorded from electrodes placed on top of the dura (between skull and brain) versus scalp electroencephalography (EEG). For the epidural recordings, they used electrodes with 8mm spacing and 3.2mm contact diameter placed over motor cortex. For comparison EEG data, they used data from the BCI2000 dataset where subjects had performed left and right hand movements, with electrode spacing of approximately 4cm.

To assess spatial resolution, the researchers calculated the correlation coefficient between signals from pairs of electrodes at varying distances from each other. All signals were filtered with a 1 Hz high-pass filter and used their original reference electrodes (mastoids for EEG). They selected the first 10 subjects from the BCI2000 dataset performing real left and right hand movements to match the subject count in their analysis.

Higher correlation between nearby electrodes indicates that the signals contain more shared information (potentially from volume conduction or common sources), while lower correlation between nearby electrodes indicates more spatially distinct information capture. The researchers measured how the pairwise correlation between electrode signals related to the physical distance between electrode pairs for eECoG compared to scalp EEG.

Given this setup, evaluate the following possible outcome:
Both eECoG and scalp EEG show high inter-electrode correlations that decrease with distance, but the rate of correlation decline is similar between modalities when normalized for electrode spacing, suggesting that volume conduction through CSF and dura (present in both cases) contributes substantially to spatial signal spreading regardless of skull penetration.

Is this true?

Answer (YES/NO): NO